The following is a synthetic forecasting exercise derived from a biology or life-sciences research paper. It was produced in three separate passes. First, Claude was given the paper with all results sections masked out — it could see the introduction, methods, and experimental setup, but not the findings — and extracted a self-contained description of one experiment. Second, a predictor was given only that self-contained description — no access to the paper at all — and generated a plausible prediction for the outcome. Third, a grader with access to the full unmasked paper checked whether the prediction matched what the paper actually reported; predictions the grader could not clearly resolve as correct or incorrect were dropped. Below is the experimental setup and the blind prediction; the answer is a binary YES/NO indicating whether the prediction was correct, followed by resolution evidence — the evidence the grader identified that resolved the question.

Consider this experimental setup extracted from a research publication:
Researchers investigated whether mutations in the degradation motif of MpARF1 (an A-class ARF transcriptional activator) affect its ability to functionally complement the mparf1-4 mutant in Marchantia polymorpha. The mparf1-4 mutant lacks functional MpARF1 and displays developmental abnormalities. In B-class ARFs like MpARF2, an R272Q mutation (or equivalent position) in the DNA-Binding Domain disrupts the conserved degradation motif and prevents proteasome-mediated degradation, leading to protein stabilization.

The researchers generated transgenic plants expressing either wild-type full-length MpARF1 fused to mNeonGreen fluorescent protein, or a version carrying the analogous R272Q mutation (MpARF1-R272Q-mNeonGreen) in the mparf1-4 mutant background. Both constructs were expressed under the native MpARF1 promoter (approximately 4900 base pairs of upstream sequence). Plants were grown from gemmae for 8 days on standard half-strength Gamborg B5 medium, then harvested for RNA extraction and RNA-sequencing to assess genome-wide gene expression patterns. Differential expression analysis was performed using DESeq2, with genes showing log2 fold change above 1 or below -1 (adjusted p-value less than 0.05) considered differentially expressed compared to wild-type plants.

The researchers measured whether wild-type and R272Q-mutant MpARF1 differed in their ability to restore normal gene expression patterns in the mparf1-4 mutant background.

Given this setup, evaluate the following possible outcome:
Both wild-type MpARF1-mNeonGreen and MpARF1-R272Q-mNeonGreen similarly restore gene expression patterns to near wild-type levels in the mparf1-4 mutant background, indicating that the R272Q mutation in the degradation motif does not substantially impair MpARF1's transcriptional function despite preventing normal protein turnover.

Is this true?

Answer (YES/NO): YES